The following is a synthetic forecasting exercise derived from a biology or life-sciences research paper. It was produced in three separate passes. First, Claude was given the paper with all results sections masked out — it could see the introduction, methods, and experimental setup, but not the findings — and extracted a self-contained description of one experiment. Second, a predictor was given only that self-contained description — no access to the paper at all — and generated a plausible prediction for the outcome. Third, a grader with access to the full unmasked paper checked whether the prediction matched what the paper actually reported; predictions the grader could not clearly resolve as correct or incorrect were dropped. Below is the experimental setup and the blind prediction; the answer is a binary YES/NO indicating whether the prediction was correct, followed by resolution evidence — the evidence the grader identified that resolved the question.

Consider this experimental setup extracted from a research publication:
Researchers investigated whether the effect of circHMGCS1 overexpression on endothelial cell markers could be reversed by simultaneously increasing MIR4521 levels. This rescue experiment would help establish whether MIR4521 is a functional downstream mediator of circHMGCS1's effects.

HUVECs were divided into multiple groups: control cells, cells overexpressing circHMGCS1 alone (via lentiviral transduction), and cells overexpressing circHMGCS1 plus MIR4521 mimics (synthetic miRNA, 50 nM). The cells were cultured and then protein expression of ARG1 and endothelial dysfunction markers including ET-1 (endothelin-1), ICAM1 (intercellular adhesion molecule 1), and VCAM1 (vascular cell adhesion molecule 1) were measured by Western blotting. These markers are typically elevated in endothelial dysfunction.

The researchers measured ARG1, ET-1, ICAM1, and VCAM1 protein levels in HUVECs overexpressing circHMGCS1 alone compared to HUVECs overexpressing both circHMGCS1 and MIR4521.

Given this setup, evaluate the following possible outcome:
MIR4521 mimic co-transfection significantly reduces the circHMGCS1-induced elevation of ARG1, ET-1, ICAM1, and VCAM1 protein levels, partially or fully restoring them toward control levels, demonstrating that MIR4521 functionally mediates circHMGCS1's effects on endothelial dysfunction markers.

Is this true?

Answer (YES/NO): YES